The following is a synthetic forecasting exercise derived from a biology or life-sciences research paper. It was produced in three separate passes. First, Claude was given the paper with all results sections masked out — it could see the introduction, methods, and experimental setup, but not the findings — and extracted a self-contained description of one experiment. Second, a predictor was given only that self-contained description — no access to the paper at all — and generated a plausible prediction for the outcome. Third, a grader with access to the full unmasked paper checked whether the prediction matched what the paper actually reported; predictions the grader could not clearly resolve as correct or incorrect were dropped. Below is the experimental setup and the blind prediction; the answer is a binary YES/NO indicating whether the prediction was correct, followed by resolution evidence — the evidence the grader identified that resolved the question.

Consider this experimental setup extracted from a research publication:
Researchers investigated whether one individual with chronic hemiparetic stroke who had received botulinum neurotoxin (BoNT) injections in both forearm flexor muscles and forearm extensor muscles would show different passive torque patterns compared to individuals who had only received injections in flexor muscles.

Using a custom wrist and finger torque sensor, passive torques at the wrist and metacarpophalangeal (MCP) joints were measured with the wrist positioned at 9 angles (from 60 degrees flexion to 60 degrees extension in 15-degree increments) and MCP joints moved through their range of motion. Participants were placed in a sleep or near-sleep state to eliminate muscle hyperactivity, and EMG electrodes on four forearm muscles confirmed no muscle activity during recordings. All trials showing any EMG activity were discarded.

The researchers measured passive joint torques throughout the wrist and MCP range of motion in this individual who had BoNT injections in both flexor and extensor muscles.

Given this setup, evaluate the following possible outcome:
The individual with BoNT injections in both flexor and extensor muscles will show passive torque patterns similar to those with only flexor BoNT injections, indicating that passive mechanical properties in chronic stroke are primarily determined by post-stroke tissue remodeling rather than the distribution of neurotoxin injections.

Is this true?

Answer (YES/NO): NO